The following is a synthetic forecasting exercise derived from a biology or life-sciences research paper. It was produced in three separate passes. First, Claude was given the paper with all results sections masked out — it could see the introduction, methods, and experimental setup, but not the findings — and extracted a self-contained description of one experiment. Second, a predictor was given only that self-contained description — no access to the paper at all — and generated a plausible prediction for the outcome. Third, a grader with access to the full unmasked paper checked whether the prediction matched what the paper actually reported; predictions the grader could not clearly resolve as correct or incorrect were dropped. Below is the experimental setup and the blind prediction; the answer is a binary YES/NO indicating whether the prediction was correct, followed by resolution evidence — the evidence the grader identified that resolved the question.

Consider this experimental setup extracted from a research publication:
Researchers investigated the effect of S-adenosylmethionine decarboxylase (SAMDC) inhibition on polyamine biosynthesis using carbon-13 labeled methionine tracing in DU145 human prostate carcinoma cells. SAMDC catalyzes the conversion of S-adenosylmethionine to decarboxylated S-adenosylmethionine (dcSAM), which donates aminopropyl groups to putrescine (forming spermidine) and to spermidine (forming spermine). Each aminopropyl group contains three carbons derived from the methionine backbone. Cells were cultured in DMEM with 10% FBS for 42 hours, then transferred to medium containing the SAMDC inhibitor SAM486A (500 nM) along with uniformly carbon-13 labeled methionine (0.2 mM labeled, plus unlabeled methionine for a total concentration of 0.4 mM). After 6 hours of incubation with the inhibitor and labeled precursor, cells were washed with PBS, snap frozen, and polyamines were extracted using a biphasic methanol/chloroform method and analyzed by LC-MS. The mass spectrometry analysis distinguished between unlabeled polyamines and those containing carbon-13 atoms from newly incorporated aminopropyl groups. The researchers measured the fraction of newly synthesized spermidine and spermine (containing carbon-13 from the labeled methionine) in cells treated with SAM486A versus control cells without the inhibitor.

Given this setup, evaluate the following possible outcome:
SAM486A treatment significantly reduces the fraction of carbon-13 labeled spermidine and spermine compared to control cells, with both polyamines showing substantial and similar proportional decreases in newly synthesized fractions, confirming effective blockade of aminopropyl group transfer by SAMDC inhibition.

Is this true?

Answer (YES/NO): YES